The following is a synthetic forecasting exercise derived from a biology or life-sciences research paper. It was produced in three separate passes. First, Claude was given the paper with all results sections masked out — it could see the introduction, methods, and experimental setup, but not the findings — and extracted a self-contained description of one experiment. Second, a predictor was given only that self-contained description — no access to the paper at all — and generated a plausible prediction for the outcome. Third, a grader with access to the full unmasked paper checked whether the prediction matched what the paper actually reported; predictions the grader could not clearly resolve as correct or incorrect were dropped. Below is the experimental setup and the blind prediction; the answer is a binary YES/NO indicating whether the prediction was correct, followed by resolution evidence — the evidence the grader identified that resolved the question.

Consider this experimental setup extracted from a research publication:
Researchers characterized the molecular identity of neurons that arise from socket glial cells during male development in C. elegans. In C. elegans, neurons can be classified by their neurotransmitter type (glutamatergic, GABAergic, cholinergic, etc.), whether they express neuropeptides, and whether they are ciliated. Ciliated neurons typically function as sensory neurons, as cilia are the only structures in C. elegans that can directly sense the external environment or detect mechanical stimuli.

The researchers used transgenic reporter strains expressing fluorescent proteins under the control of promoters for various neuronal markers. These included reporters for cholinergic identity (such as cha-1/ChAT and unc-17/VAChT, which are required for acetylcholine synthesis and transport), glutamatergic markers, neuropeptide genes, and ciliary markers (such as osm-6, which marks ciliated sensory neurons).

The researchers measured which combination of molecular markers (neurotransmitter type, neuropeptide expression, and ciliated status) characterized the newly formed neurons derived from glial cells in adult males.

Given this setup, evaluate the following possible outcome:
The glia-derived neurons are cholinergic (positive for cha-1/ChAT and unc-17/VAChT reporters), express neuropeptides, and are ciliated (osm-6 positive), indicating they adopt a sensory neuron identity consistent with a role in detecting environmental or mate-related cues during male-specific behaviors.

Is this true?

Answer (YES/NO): YES